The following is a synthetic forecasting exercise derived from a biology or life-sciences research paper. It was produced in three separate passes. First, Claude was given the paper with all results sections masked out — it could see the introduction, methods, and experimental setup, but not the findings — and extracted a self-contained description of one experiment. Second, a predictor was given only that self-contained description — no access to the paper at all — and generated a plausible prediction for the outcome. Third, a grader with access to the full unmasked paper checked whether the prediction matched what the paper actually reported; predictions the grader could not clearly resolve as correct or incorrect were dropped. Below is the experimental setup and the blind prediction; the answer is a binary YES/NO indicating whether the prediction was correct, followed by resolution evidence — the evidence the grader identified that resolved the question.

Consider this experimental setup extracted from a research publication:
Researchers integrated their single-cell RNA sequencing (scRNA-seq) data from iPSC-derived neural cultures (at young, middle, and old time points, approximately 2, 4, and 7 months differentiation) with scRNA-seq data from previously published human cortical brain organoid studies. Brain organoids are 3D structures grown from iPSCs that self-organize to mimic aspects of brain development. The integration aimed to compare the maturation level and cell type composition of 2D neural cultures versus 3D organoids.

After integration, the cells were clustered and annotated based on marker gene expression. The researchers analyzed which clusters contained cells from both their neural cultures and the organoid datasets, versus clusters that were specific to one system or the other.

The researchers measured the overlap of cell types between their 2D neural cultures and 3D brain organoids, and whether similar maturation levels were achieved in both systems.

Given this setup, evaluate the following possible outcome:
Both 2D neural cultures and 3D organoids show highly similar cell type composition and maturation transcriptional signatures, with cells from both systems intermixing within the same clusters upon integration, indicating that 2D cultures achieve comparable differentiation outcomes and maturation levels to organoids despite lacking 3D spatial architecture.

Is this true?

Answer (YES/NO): YES